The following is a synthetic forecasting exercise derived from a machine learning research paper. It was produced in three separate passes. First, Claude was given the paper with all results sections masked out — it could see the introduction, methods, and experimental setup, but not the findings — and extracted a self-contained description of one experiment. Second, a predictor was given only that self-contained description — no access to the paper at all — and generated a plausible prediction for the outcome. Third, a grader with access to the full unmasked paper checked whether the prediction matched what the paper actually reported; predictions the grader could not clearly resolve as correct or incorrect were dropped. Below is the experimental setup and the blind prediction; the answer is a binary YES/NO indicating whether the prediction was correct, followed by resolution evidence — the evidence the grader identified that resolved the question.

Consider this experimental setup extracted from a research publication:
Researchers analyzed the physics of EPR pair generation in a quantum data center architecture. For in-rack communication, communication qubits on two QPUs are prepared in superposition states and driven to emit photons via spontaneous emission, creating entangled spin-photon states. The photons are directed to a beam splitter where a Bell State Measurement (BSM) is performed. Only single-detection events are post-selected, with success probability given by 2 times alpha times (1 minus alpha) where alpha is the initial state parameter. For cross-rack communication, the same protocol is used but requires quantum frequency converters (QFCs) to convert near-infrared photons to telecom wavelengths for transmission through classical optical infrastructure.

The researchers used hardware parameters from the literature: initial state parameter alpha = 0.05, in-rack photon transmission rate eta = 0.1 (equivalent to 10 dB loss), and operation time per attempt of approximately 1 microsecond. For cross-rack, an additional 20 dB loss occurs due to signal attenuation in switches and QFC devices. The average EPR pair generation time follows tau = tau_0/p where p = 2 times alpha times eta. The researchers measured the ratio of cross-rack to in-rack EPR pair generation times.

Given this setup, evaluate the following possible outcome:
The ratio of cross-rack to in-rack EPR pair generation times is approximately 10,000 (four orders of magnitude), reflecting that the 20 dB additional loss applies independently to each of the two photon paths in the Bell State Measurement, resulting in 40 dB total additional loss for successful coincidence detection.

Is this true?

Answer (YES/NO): NO